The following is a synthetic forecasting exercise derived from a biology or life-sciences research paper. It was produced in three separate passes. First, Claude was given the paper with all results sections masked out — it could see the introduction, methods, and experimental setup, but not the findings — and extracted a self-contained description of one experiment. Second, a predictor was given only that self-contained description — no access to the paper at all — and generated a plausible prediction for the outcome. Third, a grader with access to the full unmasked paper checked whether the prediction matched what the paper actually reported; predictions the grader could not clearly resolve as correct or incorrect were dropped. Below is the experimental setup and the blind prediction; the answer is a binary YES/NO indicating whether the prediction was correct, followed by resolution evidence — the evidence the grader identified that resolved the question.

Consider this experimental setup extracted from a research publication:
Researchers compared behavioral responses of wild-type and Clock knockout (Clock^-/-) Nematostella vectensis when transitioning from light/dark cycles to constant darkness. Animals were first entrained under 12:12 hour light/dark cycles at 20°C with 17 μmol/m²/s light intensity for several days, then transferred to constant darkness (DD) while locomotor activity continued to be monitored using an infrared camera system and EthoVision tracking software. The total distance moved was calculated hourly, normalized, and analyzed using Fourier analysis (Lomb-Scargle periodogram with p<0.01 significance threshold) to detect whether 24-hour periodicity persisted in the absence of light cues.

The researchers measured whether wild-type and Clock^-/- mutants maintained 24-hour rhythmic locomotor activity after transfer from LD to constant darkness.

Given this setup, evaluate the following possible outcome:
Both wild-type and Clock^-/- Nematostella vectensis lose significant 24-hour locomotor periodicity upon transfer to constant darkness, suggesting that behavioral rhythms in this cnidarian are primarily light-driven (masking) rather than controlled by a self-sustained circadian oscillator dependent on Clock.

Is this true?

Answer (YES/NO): NO